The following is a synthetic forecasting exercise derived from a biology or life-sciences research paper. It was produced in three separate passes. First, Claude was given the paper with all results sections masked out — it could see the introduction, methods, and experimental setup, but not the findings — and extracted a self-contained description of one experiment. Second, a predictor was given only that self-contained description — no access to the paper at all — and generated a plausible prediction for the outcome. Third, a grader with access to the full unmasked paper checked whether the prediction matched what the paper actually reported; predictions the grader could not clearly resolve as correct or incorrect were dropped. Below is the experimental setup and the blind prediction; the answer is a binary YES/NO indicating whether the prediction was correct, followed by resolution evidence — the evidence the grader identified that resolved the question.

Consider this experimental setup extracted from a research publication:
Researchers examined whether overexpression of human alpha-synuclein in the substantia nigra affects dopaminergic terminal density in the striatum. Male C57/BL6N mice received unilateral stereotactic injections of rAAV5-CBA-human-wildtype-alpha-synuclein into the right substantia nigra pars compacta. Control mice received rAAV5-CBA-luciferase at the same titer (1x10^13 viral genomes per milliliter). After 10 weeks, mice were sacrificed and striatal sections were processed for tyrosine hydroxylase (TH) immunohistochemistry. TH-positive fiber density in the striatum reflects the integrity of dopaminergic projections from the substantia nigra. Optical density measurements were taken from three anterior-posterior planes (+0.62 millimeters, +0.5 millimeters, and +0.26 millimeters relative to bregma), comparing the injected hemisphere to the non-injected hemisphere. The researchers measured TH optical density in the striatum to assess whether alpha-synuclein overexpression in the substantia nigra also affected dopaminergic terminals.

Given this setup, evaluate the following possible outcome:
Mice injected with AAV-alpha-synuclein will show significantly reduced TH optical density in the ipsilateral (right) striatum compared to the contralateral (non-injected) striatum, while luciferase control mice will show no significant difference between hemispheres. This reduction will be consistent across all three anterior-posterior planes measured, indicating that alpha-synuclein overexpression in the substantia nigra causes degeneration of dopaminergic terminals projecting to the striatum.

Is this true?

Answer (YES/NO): NO